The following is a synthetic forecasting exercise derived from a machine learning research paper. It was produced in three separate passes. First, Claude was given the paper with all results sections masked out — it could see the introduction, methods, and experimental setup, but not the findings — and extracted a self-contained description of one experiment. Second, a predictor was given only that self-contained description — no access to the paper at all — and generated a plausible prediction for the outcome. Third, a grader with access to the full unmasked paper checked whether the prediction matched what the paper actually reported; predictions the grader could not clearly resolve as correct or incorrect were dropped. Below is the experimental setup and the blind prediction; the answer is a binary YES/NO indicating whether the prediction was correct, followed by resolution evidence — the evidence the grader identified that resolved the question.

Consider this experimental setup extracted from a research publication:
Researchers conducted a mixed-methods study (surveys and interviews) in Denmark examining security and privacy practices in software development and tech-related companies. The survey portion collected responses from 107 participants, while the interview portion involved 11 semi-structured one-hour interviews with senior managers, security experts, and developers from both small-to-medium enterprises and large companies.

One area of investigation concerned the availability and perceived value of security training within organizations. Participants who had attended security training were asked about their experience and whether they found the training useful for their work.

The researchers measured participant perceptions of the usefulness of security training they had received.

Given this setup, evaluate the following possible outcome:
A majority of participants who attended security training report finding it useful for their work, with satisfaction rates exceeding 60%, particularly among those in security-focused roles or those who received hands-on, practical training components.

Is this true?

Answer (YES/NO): NO